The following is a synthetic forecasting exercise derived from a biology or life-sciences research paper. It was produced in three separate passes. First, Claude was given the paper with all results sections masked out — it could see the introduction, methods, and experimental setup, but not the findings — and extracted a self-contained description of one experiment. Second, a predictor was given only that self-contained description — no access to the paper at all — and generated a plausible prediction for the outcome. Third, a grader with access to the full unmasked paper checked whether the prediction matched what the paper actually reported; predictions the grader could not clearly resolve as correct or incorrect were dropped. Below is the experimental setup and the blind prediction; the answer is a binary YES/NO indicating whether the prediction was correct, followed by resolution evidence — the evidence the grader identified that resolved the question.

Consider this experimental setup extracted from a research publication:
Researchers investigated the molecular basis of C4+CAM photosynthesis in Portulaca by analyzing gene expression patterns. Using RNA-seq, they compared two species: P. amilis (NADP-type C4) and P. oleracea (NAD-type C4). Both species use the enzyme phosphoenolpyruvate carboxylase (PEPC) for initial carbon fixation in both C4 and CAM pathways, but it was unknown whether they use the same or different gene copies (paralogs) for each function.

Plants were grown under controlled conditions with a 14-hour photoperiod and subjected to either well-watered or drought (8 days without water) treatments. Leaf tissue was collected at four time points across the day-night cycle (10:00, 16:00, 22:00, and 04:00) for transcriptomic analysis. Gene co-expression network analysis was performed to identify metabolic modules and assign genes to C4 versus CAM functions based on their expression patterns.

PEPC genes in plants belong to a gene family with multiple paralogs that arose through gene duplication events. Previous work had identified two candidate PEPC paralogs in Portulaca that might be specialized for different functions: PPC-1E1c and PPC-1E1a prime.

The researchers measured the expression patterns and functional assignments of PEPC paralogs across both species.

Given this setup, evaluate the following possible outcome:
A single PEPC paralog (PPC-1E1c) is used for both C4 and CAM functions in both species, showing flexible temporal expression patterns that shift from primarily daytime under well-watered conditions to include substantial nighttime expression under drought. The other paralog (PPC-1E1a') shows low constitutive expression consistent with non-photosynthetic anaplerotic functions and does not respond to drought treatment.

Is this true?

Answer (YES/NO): NO